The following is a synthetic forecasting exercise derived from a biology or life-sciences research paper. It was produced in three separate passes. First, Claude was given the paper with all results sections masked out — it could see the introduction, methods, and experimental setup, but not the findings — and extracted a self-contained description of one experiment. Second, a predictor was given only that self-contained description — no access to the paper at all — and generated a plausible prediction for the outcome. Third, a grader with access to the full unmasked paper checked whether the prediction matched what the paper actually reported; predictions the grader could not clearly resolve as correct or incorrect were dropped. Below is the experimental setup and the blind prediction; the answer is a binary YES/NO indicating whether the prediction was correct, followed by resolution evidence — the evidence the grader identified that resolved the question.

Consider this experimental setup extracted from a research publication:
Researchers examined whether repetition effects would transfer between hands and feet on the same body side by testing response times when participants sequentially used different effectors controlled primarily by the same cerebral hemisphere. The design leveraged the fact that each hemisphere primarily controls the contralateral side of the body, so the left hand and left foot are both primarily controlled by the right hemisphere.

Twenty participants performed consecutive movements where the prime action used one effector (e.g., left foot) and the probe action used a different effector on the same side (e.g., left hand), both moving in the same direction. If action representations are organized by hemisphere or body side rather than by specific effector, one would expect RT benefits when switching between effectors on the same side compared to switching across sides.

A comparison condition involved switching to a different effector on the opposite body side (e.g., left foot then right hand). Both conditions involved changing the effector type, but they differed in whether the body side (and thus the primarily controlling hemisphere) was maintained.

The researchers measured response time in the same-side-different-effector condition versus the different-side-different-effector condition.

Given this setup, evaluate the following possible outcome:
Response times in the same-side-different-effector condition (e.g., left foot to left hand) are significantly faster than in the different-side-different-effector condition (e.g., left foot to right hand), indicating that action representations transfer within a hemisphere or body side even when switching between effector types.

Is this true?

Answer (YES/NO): NO